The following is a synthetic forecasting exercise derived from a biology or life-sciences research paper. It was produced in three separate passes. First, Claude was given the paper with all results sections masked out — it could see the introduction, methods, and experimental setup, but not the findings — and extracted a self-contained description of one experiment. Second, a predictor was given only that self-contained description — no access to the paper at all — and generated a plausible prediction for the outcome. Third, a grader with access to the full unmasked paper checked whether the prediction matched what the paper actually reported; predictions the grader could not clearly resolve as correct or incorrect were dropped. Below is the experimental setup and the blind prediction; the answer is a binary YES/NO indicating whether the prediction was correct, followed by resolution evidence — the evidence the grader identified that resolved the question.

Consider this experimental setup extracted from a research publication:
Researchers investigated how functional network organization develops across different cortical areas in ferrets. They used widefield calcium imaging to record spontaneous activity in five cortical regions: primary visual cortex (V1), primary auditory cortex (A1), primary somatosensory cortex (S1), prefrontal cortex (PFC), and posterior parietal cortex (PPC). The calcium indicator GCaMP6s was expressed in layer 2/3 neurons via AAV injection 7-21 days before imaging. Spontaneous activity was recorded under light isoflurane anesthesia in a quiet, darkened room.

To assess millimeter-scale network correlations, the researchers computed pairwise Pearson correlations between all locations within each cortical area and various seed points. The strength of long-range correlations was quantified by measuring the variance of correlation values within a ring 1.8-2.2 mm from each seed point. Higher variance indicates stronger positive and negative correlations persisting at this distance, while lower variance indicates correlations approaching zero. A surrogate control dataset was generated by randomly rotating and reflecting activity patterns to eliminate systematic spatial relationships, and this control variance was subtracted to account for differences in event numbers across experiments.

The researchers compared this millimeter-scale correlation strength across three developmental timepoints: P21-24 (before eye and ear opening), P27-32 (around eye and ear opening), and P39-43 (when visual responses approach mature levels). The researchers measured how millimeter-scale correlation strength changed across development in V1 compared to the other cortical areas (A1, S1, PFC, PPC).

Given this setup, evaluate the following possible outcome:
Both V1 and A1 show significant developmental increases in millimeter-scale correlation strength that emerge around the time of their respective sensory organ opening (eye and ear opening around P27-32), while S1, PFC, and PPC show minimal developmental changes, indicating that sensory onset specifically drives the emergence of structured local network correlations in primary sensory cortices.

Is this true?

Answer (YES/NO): NO